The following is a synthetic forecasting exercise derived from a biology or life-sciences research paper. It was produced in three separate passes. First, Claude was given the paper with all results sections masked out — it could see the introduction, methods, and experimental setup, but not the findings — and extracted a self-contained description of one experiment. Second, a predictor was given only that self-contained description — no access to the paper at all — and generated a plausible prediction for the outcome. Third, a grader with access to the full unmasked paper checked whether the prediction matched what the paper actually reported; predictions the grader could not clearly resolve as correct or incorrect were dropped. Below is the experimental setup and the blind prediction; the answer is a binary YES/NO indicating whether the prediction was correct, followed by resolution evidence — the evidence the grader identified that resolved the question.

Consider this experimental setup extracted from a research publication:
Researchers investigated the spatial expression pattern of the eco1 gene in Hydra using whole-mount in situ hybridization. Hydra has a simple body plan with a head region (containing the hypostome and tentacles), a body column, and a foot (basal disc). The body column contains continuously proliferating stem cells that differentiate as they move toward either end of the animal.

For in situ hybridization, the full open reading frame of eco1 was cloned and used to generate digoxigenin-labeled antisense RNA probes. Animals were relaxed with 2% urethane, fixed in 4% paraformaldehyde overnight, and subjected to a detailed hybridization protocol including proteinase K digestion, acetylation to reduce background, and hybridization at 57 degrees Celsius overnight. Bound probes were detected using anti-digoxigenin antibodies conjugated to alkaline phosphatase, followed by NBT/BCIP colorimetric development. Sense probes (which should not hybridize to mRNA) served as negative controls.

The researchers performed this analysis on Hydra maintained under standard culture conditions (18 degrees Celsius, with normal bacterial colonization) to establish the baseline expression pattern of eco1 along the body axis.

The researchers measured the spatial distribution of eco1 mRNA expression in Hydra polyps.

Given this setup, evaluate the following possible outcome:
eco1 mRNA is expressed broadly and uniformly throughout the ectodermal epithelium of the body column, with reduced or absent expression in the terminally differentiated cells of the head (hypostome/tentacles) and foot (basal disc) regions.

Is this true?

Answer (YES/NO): NO